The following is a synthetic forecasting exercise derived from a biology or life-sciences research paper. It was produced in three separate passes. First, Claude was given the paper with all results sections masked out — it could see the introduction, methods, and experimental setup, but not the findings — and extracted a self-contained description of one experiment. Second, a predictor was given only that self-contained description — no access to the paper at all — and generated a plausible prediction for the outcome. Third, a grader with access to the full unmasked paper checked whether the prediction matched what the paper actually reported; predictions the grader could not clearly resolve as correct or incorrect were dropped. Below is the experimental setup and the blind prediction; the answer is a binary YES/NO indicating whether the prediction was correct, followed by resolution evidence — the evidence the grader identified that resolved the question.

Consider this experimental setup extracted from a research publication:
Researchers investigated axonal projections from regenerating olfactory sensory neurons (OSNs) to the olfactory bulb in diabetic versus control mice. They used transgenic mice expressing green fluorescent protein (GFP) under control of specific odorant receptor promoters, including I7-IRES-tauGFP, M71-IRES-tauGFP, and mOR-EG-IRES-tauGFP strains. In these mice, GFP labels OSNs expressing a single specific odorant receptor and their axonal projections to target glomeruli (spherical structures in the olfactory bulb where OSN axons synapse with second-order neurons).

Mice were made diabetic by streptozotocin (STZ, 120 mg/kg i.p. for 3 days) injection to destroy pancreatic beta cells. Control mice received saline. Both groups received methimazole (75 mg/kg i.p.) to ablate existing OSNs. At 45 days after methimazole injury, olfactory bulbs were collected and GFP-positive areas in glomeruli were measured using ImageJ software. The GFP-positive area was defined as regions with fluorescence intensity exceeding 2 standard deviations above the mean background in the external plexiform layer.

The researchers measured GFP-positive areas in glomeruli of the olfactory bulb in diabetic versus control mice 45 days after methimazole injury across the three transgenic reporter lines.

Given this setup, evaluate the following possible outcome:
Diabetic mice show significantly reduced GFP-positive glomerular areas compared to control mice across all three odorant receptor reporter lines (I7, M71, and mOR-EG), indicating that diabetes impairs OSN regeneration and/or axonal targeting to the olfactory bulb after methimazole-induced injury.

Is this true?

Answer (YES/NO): NO